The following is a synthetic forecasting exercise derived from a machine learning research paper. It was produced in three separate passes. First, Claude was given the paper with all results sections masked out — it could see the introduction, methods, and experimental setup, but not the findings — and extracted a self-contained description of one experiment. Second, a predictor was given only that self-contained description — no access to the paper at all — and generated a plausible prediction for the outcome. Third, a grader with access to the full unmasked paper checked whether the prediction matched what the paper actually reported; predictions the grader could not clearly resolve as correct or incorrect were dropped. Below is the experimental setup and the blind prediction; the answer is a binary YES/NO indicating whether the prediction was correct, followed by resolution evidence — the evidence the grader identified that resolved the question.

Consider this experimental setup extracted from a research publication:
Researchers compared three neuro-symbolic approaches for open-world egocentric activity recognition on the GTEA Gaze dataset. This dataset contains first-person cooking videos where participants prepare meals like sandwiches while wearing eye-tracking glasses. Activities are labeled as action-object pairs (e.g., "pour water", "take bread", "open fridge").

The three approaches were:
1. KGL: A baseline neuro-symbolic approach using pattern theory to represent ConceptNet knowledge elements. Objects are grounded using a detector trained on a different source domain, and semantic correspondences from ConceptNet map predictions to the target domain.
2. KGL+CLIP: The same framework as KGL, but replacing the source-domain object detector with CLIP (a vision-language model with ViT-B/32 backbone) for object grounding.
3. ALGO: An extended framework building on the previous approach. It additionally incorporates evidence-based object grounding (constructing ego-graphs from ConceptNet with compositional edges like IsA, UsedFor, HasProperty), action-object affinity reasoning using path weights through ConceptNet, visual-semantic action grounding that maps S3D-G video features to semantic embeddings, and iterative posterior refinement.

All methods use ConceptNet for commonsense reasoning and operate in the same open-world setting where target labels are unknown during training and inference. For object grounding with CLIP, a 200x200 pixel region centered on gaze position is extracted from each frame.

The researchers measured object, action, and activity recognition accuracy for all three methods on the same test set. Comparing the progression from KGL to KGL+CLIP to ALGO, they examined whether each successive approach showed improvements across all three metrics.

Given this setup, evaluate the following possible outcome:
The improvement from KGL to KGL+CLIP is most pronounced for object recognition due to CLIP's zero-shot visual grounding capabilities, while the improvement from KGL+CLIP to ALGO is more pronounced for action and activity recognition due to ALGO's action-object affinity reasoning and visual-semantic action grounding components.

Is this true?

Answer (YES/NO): YES